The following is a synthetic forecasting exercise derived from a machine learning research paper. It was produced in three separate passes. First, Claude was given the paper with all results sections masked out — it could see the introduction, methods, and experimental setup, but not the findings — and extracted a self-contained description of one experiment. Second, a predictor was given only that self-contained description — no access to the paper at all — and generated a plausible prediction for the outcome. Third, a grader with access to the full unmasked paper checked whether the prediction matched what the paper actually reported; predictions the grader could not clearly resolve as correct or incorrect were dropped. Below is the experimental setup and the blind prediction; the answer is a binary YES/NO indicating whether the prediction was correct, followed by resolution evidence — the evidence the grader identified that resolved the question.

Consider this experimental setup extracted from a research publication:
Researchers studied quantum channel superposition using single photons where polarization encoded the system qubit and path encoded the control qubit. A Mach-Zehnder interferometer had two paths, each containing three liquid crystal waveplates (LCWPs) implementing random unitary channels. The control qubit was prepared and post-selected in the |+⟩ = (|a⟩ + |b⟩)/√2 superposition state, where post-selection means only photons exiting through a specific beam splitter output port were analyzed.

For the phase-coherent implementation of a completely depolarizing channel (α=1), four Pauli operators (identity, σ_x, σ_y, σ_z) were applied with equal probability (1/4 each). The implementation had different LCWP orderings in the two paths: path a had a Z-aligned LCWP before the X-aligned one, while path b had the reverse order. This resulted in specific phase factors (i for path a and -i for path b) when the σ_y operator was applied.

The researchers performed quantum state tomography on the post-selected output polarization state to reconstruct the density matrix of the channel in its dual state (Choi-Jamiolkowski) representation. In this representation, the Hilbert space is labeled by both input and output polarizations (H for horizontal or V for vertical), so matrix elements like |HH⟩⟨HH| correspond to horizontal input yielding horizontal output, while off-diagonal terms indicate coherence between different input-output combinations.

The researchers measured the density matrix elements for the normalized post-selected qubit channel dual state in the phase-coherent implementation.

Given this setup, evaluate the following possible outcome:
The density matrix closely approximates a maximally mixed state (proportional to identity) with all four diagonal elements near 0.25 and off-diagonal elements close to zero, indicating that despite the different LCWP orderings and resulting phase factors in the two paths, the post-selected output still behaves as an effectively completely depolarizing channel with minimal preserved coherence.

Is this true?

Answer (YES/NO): NO